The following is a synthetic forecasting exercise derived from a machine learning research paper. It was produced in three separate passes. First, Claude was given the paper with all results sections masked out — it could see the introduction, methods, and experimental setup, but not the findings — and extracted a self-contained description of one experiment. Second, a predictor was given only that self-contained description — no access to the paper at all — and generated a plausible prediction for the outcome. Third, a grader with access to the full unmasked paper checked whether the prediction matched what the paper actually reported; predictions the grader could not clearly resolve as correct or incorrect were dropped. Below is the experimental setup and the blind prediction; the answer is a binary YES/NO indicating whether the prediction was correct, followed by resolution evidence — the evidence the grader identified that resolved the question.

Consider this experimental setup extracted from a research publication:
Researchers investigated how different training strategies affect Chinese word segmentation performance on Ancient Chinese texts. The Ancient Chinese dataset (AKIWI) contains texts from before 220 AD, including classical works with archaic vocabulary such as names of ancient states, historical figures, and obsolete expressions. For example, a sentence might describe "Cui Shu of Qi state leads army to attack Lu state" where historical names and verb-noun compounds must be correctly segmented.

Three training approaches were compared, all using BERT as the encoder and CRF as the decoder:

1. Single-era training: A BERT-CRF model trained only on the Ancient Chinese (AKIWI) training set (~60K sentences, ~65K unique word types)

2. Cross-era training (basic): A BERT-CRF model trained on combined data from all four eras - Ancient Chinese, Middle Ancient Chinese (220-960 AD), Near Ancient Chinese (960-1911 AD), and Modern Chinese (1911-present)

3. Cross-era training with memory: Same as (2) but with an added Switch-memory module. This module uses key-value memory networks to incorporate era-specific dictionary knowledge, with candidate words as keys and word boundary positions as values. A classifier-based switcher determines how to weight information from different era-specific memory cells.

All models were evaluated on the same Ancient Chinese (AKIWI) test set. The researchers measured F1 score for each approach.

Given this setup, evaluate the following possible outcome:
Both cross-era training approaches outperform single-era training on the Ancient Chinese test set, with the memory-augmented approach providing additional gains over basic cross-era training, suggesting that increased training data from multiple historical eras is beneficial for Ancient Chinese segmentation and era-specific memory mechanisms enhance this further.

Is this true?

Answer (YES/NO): NO